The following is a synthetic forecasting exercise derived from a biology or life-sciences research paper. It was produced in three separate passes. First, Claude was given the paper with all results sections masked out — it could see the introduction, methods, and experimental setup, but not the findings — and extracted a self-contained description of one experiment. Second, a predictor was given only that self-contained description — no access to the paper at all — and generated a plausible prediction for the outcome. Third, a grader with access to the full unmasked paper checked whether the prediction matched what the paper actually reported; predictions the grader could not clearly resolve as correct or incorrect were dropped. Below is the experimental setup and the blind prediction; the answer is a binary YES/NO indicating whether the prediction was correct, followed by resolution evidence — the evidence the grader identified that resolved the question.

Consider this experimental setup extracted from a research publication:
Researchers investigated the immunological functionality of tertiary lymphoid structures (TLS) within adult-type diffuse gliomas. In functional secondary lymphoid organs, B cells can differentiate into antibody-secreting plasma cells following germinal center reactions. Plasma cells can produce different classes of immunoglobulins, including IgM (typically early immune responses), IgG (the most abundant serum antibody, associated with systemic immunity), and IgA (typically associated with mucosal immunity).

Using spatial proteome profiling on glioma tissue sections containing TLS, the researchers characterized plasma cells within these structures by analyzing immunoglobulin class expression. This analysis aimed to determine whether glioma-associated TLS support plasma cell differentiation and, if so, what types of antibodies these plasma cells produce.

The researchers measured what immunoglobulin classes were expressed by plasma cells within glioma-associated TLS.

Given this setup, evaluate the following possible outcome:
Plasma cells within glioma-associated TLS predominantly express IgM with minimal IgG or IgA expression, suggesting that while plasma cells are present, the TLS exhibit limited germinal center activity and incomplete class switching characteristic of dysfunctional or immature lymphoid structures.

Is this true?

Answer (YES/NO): NO